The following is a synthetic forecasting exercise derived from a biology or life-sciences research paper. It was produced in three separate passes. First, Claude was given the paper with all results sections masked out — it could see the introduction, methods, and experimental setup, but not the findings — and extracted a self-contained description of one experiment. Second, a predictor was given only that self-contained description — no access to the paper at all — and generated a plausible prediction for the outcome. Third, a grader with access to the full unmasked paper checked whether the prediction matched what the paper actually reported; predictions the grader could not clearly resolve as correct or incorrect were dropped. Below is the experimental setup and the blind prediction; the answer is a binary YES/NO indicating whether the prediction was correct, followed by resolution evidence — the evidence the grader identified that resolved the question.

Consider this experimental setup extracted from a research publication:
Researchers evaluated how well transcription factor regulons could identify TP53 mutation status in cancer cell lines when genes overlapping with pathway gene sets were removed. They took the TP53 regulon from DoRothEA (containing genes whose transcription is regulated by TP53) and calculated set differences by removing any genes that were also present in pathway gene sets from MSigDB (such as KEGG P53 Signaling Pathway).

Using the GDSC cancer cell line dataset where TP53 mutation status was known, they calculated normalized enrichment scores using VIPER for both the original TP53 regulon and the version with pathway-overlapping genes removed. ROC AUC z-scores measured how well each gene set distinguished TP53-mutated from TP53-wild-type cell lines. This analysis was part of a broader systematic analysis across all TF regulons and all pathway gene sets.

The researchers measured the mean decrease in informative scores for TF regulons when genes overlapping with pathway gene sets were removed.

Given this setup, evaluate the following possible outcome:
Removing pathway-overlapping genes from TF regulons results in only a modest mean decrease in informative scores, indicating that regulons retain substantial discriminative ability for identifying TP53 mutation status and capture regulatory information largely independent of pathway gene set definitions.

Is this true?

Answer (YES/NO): YES